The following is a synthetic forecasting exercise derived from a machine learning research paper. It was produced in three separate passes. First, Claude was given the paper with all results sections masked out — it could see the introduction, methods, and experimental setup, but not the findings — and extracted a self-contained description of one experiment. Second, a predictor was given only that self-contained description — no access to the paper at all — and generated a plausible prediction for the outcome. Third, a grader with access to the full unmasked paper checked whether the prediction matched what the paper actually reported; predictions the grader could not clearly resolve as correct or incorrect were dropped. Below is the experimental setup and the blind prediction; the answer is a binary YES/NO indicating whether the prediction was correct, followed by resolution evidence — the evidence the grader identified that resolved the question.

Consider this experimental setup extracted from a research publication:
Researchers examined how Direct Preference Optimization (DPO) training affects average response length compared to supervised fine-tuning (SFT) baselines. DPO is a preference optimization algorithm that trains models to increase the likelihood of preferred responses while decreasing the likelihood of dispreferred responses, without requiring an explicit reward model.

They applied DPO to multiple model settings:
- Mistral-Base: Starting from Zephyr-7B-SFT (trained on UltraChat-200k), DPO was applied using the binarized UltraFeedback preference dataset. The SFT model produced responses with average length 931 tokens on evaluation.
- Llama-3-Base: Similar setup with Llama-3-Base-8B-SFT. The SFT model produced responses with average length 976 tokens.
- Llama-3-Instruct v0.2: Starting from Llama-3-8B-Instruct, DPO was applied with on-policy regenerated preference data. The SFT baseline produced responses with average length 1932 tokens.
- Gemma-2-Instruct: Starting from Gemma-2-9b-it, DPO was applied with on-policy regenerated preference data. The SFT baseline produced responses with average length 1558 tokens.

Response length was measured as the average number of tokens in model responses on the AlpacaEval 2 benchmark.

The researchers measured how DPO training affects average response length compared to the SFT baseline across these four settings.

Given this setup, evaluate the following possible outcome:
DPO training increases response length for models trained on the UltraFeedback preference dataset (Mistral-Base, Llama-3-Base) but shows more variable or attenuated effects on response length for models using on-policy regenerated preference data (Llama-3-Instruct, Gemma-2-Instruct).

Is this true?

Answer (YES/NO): YES